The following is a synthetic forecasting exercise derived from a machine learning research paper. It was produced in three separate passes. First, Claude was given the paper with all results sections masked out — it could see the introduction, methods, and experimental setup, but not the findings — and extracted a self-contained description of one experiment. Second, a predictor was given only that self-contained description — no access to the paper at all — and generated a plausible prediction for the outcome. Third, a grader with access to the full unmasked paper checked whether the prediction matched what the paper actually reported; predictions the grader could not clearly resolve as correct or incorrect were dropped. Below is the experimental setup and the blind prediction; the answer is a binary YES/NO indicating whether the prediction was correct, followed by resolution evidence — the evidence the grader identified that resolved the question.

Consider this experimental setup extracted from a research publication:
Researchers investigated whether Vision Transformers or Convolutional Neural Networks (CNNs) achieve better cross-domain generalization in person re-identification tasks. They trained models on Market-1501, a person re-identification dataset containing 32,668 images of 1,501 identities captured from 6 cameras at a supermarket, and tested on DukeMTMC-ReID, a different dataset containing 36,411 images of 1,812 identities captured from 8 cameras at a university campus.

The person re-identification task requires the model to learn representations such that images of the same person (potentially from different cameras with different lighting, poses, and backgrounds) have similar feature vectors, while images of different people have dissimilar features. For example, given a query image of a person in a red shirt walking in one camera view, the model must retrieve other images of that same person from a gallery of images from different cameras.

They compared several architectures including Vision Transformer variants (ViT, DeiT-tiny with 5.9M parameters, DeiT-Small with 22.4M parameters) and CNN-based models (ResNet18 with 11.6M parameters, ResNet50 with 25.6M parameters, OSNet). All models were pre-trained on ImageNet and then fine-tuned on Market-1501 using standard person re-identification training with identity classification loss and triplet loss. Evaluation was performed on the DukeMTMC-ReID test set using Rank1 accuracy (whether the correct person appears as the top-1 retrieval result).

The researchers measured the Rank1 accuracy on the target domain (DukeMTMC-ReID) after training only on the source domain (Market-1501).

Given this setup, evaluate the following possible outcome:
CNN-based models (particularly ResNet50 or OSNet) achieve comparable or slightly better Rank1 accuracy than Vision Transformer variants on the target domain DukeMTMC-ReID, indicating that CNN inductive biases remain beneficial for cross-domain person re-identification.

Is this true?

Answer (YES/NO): NO